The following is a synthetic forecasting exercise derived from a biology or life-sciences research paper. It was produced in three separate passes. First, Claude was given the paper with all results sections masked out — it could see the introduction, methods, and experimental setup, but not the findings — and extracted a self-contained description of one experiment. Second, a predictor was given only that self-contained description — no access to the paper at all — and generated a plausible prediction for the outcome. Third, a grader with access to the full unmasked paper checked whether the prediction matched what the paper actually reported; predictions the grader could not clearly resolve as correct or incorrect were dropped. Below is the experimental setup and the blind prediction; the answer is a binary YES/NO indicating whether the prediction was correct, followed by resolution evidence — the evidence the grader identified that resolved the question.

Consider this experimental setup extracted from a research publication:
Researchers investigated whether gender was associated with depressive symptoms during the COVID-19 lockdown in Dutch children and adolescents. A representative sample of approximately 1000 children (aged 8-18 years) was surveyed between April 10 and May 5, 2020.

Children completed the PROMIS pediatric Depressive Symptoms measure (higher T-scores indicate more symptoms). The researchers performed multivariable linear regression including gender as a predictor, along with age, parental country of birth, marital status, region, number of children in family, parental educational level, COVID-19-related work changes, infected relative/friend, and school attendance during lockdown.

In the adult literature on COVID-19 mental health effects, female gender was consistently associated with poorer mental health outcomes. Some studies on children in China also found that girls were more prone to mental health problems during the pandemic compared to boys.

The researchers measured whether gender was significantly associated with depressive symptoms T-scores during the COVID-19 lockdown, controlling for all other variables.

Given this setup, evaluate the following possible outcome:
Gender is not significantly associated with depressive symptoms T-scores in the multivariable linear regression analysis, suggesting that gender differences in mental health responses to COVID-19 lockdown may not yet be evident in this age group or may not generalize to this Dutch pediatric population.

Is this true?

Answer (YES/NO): YES